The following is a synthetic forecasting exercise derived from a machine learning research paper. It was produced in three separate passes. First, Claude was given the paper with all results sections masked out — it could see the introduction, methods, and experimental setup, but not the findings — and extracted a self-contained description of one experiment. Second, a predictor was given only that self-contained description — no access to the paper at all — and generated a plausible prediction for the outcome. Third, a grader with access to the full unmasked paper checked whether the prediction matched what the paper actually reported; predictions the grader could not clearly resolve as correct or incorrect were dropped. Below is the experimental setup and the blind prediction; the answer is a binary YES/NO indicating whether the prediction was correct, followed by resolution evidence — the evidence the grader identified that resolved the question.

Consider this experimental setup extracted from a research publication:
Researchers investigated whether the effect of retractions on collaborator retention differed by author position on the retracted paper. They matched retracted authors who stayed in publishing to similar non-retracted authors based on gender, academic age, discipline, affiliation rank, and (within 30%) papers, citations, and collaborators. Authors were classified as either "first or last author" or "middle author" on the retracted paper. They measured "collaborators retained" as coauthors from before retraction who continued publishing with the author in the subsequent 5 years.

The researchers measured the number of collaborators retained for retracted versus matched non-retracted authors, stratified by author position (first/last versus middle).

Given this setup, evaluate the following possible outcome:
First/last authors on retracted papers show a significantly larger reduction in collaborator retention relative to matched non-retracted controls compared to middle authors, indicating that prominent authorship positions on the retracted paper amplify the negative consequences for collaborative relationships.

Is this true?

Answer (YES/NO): NO